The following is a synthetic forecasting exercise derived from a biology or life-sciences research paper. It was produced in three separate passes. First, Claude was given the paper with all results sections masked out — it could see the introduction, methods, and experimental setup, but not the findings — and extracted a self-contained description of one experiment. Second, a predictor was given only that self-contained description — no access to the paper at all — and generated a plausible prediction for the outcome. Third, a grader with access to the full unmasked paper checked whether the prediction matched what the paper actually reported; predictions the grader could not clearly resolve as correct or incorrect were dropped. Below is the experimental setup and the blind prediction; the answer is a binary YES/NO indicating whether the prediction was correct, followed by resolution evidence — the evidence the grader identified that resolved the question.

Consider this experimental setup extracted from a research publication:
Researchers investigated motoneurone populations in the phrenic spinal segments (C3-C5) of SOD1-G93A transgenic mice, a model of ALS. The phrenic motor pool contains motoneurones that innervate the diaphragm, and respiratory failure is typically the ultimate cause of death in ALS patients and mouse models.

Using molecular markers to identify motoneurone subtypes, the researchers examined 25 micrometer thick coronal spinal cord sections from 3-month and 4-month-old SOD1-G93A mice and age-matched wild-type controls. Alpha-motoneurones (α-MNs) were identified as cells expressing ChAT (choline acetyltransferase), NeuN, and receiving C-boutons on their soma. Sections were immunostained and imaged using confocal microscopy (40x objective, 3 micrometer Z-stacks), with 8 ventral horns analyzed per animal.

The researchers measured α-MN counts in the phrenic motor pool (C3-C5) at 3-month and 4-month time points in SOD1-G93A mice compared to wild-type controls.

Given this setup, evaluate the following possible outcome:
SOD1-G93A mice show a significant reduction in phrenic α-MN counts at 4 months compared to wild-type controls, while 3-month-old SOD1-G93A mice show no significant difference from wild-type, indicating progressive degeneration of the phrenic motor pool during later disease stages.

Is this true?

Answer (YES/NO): NO